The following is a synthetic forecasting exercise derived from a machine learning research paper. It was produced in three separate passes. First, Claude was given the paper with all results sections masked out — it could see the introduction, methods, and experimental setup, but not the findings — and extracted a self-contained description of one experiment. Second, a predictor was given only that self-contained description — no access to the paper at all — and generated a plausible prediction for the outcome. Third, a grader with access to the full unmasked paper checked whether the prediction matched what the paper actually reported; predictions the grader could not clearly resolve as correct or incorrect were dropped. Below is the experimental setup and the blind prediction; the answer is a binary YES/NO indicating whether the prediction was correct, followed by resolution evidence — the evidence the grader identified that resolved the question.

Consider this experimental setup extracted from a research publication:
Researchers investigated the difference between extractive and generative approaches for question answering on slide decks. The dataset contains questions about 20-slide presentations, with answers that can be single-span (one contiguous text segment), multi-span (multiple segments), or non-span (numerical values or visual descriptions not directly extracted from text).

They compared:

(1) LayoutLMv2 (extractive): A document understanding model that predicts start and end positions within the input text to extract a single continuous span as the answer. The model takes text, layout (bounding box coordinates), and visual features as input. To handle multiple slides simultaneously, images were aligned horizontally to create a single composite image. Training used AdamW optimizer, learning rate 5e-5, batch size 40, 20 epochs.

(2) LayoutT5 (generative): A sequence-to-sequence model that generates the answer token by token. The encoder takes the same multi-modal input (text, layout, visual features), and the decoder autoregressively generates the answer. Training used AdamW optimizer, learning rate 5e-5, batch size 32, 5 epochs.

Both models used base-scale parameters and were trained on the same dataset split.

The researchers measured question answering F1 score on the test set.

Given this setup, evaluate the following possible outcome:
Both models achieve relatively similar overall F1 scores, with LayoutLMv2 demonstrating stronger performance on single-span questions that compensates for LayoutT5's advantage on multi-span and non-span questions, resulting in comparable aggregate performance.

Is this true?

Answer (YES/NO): NO